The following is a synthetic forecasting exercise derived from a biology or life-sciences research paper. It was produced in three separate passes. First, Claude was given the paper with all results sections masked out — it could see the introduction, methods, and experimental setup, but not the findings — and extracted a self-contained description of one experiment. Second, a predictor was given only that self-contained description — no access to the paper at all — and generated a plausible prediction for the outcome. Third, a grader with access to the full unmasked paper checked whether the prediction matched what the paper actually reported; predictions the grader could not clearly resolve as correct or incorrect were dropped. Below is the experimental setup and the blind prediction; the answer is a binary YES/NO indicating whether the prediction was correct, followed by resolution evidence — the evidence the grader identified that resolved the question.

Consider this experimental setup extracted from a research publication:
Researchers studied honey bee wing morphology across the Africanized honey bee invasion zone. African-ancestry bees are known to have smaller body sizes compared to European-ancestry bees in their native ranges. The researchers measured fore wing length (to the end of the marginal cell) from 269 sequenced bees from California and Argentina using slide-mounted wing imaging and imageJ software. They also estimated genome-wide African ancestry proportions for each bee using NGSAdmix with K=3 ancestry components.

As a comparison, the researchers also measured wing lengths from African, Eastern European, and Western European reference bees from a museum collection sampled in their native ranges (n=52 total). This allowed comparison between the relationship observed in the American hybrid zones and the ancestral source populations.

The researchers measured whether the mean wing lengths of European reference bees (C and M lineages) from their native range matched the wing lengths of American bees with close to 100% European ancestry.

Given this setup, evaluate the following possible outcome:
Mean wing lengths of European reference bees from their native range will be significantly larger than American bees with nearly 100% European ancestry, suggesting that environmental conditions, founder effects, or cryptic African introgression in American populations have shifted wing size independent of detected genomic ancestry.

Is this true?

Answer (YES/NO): NO